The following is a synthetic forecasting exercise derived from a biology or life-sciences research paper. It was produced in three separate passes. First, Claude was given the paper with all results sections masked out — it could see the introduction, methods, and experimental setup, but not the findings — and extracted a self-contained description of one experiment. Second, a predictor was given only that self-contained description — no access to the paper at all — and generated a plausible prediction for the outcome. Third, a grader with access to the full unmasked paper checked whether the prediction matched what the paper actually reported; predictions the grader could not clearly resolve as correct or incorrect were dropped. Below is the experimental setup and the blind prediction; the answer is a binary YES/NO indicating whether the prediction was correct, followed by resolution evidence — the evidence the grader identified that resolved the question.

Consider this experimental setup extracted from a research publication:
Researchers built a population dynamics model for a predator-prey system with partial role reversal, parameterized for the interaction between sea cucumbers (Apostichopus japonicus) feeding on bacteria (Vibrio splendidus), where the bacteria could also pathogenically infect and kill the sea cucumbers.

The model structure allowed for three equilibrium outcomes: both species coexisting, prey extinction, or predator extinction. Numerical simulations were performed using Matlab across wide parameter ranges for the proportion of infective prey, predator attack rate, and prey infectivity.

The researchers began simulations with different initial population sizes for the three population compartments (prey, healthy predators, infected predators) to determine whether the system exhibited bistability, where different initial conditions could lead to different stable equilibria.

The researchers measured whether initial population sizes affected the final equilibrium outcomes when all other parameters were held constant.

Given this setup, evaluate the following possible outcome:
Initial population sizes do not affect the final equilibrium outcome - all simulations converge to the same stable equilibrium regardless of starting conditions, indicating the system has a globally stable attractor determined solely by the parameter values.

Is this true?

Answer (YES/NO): YES